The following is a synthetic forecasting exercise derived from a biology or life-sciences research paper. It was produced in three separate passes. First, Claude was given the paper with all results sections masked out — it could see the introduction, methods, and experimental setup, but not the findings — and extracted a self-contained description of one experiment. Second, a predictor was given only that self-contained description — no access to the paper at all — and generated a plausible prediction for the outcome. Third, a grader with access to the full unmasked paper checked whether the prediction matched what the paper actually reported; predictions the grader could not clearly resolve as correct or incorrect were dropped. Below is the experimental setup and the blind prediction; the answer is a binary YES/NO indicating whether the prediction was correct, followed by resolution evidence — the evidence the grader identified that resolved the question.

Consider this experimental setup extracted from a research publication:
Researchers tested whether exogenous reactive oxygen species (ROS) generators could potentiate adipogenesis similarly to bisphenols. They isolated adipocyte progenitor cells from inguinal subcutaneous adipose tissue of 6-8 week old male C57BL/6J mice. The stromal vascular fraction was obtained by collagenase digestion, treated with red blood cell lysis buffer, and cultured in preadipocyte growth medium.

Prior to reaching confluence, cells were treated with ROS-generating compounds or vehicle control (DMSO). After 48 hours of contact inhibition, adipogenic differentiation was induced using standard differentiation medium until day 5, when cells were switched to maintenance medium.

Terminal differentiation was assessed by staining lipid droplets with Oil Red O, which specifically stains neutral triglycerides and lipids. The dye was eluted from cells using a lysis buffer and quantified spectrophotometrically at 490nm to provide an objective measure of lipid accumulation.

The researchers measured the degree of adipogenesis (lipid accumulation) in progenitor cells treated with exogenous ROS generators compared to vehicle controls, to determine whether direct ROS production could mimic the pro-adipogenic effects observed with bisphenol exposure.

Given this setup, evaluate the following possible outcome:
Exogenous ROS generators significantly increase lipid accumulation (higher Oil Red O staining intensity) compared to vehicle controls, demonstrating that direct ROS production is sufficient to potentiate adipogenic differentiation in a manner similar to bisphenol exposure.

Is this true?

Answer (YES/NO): YES